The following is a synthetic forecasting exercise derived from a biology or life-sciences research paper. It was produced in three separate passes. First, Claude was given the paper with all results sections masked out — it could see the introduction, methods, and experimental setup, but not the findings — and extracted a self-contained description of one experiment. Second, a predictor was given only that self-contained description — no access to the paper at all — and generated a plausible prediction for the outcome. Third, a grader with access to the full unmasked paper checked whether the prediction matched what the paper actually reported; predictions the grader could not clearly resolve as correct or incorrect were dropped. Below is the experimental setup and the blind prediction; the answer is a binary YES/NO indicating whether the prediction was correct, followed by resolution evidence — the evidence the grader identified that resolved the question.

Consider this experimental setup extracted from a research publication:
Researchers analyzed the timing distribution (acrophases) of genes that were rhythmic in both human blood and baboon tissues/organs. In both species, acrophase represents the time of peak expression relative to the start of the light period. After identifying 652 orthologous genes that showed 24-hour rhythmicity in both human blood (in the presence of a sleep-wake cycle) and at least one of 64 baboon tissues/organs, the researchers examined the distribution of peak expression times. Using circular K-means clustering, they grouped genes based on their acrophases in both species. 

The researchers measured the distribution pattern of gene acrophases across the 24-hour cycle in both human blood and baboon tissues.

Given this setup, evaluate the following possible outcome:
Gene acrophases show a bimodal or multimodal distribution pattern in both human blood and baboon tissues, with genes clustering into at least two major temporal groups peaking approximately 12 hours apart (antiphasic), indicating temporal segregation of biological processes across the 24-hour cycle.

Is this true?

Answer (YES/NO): YES